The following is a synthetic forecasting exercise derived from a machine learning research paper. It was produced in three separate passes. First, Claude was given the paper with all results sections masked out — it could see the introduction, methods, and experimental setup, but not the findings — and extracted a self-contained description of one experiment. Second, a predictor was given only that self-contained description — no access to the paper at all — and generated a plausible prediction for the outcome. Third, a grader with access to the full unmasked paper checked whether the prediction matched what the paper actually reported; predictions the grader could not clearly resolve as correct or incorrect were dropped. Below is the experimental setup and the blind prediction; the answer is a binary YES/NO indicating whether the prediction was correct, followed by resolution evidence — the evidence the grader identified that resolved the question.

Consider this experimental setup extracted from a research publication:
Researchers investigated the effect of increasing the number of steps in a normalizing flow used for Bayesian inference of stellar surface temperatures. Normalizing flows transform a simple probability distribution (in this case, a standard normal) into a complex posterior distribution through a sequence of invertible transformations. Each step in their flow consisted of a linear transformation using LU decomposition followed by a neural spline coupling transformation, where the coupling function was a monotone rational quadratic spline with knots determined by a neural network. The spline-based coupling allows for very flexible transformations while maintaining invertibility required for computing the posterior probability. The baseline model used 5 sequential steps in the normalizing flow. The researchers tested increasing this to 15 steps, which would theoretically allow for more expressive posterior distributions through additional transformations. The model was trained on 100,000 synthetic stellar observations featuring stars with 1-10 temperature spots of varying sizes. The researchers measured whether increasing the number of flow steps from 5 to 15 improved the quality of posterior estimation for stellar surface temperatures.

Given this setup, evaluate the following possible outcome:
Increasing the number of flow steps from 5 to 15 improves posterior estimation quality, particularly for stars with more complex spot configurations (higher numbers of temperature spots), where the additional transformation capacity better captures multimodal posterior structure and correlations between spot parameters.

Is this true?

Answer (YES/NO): NO